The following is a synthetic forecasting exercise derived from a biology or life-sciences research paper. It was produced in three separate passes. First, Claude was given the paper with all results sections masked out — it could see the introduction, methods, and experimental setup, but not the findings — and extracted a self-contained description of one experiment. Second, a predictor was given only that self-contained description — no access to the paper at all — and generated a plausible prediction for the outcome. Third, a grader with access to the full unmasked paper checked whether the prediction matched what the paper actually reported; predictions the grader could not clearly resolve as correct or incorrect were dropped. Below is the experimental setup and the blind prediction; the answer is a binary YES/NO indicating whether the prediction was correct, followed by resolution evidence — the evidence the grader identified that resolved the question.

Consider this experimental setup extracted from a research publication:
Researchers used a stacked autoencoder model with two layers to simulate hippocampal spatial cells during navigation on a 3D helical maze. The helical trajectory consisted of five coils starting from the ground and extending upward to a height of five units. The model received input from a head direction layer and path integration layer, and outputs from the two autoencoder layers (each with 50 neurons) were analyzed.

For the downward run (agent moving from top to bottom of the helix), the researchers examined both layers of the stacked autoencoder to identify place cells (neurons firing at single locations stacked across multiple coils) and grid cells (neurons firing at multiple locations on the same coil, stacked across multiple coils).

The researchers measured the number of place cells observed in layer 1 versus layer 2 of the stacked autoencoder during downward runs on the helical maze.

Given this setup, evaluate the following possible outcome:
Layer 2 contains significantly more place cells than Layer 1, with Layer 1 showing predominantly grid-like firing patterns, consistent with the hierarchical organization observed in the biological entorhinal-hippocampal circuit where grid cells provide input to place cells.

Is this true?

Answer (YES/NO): YES